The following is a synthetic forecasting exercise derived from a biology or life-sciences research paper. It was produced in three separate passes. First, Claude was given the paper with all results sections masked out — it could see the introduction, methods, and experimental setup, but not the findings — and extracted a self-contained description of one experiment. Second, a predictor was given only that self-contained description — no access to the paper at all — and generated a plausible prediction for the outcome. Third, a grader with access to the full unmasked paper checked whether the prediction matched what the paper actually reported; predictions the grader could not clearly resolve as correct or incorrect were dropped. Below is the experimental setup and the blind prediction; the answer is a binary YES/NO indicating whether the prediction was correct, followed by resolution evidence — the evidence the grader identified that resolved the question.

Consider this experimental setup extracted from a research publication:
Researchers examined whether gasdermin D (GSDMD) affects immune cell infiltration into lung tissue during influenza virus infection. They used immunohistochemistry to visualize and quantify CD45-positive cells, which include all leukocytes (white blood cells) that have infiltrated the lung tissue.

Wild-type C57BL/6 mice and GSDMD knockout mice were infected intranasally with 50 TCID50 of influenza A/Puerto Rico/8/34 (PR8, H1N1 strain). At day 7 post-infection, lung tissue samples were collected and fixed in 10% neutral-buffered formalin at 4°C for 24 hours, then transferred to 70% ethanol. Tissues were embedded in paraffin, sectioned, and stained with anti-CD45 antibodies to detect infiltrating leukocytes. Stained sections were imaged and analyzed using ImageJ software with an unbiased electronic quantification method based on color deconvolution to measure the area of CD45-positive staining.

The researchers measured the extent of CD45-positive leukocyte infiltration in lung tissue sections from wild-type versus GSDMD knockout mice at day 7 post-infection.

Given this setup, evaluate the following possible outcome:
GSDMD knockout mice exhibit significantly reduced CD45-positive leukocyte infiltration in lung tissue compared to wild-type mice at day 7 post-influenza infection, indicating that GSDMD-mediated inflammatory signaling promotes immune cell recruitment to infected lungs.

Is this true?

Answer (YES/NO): YES